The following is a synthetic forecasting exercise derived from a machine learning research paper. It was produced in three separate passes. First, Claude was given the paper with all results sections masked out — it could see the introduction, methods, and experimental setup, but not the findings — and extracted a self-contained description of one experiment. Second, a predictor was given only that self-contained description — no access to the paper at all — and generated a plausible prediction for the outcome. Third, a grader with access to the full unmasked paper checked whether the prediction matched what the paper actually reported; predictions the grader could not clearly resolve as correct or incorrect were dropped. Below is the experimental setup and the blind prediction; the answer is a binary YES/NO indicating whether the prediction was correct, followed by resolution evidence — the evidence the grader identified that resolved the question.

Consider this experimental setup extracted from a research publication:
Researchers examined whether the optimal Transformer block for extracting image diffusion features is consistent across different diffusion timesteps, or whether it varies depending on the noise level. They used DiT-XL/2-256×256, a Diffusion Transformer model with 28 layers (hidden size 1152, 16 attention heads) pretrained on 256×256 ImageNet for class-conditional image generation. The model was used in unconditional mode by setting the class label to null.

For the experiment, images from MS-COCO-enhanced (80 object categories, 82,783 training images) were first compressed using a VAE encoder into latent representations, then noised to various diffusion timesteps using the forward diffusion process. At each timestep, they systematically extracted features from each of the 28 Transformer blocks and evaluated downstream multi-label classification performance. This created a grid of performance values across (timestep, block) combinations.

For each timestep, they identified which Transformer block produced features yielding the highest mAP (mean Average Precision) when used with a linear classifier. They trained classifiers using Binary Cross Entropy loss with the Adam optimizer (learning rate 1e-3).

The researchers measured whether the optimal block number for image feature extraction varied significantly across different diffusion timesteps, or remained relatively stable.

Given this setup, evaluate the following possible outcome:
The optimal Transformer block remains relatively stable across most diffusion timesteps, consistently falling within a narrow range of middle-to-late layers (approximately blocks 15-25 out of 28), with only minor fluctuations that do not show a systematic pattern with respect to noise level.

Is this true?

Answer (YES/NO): NO